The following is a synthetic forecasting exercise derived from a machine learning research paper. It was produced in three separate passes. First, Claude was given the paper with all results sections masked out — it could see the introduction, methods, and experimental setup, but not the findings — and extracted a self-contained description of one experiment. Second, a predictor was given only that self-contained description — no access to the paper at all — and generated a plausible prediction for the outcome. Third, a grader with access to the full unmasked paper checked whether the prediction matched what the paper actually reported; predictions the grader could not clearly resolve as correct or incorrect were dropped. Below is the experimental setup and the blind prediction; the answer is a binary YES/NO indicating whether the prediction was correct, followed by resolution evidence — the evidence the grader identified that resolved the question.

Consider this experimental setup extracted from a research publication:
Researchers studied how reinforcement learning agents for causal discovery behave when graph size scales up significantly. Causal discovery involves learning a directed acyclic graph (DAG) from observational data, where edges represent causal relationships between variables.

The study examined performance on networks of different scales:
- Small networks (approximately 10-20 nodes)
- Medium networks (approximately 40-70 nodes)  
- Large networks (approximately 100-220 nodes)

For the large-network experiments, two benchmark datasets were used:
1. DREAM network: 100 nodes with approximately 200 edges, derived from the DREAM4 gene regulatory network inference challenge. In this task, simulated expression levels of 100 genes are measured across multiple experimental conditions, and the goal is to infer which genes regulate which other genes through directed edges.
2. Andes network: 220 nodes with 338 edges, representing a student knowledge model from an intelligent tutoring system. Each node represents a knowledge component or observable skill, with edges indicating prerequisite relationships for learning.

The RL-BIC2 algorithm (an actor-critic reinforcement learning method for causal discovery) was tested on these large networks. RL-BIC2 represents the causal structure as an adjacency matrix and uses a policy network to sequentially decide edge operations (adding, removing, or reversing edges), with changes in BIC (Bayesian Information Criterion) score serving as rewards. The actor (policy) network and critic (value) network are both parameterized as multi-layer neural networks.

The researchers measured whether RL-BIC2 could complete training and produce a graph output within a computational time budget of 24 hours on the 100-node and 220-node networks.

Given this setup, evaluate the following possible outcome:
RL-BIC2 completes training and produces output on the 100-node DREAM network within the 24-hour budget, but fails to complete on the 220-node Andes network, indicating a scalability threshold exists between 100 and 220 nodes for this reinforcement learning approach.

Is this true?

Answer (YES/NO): NO